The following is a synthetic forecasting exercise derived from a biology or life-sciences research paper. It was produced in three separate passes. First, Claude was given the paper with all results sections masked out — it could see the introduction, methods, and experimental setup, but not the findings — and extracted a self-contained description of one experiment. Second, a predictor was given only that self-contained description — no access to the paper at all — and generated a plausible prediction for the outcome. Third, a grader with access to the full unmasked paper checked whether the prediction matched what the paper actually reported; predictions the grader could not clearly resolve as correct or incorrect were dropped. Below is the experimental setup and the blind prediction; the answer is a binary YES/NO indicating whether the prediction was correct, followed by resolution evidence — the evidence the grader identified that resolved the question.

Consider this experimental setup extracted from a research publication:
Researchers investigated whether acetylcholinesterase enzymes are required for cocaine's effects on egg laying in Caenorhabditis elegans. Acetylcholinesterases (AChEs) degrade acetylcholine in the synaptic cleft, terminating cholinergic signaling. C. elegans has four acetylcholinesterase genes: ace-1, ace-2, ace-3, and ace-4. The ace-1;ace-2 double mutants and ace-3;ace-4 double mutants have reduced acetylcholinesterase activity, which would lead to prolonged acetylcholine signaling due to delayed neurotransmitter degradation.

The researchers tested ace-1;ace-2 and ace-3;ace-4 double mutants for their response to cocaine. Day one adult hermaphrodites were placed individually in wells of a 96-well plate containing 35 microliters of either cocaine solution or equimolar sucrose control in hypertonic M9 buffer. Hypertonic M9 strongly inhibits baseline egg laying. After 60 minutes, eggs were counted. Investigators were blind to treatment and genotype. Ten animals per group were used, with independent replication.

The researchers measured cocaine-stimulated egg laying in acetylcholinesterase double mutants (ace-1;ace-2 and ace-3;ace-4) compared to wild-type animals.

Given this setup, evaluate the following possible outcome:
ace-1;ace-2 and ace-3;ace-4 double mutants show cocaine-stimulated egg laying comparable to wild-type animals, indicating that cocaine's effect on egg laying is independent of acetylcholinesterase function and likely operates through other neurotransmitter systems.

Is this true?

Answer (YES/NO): NO